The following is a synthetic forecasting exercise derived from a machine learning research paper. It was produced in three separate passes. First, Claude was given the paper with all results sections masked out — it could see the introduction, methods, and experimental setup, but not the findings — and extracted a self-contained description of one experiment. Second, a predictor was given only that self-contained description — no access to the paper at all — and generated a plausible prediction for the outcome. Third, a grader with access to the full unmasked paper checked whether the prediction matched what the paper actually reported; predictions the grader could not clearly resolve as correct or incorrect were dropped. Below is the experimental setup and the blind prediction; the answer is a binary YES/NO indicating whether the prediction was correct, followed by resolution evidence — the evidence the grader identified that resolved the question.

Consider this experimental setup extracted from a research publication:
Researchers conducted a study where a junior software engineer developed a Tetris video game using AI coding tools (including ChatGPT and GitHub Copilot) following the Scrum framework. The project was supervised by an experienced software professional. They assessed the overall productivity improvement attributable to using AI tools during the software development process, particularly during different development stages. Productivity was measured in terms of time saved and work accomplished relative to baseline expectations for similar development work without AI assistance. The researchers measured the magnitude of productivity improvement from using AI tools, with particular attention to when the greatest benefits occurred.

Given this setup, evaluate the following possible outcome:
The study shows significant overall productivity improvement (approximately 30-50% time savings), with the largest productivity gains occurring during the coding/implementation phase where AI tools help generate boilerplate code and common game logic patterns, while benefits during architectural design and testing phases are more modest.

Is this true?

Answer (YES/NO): NO